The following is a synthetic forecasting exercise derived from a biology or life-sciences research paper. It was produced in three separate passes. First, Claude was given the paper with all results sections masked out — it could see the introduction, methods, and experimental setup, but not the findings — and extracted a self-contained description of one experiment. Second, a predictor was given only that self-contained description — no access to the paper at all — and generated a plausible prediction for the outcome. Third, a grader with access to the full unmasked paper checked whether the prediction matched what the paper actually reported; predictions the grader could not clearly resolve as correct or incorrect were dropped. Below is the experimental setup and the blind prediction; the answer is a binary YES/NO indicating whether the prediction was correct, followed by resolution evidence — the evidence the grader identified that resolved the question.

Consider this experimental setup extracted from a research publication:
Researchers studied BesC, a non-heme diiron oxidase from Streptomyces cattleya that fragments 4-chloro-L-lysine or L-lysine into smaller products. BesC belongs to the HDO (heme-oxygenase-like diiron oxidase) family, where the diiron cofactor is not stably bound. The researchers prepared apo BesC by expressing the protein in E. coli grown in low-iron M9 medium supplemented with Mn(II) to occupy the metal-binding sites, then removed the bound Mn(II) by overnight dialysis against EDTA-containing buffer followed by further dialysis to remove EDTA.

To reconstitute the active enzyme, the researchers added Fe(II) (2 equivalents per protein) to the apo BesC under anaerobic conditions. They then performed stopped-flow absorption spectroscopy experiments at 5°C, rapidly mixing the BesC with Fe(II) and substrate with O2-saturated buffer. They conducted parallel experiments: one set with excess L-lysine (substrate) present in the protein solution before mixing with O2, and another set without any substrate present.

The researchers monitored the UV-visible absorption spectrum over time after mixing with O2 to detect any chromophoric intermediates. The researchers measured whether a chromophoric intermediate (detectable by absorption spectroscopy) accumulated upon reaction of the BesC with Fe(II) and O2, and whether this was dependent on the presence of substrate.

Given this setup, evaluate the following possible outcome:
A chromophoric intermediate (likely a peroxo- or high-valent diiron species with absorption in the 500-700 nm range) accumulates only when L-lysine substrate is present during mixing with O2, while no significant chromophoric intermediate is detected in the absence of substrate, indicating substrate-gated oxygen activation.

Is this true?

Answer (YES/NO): YES